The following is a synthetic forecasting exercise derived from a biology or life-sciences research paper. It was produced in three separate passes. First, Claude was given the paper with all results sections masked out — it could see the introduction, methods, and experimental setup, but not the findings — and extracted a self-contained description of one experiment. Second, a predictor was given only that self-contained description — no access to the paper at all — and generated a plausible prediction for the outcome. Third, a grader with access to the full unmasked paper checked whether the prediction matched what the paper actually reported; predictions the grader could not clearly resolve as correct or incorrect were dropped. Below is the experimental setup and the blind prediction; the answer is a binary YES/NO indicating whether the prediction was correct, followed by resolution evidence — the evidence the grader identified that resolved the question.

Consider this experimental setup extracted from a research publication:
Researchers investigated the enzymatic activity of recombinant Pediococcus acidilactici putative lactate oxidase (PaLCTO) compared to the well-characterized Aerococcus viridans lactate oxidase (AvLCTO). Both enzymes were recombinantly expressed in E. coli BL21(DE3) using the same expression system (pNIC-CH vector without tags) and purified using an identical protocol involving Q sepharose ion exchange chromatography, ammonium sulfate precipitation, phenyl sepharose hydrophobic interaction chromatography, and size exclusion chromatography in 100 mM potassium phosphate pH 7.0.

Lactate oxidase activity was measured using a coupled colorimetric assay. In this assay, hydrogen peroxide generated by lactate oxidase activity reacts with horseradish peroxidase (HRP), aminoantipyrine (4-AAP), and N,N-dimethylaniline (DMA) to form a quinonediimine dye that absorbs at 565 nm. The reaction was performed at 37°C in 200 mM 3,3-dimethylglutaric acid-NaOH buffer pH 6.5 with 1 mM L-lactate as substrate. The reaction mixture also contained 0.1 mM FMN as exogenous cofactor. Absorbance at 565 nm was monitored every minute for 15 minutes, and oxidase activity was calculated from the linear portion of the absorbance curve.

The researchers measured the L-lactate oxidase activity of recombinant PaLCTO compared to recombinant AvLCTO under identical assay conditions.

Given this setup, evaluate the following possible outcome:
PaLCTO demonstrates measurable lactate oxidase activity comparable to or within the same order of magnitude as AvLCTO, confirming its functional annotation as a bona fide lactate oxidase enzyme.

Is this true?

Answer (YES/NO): NO